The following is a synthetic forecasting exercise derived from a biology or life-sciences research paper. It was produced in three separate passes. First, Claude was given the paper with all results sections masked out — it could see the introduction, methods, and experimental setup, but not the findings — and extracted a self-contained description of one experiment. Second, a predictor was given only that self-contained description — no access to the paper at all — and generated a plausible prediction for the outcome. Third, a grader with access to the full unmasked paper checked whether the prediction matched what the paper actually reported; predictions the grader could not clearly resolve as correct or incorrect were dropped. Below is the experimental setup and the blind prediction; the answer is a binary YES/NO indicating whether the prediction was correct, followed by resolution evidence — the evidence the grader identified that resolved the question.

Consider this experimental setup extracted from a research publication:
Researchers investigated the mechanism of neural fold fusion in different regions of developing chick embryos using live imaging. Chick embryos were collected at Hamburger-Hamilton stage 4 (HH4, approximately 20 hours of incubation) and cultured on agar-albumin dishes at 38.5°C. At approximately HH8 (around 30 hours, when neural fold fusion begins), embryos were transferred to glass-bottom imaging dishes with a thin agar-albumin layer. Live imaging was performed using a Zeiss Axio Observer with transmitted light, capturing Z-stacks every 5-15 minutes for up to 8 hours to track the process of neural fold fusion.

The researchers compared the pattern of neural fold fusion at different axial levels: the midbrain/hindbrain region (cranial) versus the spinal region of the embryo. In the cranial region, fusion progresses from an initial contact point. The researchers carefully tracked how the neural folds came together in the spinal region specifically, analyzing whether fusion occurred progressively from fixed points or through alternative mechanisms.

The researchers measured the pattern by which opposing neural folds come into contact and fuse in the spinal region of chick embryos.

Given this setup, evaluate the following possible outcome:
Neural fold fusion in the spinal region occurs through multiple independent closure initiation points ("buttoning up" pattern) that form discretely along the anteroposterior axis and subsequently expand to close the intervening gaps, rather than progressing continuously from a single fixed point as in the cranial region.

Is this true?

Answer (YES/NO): YES